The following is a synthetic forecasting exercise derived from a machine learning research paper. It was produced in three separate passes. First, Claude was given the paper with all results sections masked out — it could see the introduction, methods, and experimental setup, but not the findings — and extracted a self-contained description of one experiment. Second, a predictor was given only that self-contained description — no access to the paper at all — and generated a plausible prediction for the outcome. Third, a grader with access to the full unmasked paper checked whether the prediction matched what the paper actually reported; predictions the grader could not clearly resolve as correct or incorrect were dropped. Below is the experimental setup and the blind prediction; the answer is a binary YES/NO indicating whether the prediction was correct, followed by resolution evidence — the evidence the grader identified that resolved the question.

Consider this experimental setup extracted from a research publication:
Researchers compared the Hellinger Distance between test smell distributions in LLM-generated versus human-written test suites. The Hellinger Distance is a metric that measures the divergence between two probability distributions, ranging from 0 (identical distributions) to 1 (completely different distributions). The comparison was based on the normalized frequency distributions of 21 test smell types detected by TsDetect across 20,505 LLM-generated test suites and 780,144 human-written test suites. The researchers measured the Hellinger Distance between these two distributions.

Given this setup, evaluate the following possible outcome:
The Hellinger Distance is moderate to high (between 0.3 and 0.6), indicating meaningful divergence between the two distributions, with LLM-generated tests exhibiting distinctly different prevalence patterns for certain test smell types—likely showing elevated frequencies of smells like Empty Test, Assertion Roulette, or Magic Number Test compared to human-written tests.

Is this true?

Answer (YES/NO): NO